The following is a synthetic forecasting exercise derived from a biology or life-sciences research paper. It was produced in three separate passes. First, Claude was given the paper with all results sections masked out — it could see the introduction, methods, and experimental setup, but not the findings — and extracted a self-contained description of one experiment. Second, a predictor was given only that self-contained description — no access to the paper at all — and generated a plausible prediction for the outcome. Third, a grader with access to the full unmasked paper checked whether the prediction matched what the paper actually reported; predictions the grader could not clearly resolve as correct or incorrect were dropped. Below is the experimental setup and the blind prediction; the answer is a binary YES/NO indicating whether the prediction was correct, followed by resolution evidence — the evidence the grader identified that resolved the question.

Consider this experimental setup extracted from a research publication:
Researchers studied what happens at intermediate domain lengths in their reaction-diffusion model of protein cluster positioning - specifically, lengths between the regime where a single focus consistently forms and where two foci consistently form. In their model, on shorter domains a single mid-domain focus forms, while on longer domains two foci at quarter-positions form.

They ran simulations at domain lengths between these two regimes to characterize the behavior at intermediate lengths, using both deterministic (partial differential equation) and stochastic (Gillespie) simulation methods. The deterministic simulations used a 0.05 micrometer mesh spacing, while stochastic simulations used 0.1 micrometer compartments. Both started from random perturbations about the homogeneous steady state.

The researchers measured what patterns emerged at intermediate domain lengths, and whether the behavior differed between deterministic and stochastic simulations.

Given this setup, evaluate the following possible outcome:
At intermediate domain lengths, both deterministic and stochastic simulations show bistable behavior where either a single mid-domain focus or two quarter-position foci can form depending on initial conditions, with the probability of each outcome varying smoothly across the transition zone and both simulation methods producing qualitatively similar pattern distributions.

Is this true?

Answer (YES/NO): NO